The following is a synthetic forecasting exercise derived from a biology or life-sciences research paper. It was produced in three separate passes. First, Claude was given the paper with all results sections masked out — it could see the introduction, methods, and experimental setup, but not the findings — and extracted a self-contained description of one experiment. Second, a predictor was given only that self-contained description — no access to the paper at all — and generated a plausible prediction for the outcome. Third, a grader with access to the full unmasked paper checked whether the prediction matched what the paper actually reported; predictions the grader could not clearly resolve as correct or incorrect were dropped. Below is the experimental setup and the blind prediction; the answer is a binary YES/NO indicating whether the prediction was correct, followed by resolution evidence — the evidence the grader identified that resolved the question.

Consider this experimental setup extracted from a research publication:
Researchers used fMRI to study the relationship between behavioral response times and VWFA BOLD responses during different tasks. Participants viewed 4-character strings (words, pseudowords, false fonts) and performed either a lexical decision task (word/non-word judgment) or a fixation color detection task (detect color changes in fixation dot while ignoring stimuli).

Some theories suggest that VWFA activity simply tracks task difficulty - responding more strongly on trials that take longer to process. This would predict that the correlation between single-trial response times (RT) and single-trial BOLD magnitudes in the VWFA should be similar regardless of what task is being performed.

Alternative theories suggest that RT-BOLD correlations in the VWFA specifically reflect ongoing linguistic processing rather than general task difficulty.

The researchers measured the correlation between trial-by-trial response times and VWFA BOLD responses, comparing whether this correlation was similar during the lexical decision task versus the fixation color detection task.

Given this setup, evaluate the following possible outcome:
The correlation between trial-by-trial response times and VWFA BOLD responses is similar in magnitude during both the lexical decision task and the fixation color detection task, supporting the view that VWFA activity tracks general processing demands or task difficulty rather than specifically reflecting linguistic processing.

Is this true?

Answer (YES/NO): NO